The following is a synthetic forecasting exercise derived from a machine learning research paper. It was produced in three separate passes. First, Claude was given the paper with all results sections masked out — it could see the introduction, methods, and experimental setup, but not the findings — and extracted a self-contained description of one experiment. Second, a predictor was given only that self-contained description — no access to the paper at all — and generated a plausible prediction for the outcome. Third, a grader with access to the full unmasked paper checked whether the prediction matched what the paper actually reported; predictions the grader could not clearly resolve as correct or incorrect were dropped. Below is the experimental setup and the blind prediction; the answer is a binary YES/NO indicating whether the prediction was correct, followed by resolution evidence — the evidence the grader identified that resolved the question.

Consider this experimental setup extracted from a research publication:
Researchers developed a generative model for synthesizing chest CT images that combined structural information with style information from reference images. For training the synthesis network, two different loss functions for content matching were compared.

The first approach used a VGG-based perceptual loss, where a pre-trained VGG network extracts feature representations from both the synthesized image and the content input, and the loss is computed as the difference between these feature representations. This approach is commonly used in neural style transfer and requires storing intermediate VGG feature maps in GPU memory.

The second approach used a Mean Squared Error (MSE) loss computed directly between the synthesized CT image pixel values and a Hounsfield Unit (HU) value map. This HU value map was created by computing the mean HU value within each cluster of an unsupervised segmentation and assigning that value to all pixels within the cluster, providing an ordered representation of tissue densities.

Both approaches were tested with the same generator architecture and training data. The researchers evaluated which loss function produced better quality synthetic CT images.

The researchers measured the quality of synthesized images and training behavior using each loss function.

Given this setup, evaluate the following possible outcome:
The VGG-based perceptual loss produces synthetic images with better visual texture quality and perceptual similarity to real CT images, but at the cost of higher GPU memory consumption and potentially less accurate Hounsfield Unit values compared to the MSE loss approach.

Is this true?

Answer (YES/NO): NO